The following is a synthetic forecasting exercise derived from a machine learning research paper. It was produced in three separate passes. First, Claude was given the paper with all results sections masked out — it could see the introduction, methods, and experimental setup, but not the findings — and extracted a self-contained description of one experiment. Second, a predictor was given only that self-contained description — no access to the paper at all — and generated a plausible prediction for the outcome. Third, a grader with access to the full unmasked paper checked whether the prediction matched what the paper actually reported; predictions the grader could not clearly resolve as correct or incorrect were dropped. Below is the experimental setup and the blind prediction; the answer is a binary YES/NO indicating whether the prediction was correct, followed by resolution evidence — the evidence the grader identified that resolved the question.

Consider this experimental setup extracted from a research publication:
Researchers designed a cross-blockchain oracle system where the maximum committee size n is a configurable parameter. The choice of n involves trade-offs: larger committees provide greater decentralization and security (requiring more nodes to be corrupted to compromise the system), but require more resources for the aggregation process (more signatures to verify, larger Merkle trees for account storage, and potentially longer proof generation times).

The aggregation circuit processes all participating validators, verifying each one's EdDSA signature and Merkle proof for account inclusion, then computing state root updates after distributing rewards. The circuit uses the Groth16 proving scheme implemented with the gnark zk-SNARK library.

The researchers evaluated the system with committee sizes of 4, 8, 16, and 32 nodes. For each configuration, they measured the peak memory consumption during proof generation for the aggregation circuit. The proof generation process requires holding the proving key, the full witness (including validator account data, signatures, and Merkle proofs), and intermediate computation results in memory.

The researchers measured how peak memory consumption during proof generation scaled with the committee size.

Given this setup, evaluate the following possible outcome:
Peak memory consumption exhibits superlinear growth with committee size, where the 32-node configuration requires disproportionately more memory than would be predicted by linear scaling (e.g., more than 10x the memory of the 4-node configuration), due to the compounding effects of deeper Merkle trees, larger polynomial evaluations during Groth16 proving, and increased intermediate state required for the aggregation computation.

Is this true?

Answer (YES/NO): NO